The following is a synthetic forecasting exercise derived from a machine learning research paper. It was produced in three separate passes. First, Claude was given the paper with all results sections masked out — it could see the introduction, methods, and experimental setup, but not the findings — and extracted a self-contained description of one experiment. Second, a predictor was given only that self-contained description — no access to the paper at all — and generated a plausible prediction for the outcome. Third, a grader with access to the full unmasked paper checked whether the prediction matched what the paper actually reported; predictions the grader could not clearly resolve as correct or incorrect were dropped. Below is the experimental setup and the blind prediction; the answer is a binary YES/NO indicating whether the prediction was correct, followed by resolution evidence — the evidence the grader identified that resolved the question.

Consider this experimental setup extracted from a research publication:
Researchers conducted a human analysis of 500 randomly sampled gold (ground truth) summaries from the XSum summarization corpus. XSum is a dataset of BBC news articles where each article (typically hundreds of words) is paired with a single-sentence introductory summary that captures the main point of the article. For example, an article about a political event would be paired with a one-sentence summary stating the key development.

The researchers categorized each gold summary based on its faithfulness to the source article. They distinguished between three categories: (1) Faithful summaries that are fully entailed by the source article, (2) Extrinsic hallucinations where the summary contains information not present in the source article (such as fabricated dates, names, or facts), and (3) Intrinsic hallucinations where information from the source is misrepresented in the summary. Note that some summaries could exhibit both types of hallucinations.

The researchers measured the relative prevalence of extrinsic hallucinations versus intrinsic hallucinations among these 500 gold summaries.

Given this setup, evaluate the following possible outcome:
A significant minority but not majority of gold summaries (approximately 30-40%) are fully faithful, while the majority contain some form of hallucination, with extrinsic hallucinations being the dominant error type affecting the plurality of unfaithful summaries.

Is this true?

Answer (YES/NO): NO